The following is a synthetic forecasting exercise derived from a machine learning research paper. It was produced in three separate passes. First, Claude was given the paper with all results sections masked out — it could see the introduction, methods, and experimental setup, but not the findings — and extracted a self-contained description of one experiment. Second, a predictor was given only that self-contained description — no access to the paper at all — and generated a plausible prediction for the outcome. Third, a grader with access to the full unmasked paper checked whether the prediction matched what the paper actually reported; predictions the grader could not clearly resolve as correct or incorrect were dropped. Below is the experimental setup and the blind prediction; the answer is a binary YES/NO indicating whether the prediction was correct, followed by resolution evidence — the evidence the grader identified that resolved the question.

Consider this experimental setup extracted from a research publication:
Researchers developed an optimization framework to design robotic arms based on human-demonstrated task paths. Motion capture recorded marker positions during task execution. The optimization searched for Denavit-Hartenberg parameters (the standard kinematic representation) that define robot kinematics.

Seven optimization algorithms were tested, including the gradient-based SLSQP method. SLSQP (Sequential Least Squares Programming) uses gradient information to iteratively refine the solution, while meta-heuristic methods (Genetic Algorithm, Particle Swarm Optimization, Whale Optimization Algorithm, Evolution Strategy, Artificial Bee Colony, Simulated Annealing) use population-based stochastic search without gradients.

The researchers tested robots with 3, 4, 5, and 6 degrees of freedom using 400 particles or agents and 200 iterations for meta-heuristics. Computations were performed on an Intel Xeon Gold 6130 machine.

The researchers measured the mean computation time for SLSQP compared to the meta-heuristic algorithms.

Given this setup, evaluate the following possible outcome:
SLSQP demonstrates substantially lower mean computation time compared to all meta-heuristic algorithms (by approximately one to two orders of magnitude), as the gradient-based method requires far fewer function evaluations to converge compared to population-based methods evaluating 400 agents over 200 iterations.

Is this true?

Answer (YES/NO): YES